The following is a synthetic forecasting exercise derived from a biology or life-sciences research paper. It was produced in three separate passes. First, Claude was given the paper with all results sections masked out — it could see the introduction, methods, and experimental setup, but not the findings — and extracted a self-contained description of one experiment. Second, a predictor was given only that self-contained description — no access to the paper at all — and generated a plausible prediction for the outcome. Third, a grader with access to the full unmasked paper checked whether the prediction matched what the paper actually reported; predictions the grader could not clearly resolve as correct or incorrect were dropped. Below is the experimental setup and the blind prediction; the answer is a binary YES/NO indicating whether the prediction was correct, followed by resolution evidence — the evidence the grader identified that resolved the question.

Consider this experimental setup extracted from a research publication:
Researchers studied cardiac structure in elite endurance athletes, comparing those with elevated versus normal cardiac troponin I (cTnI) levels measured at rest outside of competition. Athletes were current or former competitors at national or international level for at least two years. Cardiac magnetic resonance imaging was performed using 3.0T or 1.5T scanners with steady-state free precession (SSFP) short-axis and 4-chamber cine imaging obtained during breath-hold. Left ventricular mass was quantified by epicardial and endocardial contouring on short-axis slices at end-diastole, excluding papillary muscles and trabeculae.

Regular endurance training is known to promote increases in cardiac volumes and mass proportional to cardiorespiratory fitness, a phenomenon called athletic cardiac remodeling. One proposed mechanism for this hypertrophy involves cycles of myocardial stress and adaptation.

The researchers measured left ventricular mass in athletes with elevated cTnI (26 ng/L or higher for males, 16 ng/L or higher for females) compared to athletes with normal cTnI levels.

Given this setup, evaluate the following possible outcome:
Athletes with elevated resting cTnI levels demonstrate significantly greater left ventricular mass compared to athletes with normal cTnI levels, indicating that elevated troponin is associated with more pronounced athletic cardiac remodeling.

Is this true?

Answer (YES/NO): YES